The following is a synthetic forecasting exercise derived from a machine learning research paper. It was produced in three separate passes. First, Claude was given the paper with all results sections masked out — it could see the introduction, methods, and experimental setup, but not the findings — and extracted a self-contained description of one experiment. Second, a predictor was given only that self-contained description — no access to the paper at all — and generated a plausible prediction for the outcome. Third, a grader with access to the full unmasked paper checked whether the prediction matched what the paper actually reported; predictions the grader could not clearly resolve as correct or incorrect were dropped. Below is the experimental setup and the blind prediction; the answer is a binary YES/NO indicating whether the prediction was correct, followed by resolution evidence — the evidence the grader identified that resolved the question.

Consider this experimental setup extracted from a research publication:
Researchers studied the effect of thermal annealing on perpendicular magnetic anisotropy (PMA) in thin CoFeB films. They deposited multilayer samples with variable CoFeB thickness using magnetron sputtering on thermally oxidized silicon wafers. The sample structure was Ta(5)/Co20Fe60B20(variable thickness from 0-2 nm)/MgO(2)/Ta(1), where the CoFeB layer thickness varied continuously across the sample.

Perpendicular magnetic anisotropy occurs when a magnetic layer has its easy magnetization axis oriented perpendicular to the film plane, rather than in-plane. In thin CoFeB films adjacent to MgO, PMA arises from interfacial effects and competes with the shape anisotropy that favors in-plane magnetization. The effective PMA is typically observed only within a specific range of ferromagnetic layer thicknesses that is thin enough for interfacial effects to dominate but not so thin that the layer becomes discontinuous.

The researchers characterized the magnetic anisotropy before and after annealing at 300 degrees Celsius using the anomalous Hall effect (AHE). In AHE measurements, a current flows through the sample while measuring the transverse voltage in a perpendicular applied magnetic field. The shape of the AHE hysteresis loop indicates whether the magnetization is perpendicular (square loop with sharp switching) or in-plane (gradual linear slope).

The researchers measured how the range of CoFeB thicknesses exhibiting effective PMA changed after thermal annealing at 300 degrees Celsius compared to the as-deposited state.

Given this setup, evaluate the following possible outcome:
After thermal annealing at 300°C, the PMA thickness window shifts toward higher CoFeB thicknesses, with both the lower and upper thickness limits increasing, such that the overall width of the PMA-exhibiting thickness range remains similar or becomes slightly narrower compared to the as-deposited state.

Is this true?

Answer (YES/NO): NO